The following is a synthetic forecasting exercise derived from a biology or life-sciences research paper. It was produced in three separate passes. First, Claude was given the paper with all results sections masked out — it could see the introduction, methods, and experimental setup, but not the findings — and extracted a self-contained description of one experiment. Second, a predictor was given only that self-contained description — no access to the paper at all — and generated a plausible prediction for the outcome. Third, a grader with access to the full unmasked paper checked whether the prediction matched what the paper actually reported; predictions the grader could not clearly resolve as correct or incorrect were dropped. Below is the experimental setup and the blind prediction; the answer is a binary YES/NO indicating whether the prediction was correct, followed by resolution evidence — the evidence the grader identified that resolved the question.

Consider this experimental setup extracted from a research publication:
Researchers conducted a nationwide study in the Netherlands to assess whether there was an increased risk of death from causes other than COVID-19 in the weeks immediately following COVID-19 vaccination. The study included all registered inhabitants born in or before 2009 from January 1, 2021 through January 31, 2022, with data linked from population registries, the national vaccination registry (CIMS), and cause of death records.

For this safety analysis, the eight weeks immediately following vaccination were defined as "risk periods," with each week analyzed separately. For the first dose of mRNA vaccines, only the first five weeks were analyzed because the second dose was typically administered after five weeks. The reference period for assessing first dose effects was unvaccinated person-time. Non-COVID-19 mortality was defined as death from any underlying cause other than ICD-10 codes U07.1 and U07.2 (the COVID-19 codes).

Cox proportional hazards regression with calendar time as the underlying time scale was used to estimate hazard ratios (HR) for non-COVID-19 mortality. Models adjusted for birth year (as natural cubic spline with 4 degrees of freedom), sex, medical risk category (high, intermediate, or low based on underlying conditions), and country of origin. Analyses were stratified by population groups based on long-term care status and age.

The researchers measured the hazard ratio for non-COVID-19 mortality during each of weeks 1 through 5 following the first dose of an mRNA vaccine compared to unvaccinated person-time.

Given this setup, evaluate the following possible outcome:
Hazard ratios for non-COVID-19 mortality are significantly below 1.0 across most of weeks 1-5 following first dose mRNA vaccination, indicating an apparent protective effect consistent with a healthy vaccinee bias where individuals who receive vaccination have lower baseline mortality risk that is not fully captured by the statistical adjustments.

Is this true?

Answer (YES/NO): YES